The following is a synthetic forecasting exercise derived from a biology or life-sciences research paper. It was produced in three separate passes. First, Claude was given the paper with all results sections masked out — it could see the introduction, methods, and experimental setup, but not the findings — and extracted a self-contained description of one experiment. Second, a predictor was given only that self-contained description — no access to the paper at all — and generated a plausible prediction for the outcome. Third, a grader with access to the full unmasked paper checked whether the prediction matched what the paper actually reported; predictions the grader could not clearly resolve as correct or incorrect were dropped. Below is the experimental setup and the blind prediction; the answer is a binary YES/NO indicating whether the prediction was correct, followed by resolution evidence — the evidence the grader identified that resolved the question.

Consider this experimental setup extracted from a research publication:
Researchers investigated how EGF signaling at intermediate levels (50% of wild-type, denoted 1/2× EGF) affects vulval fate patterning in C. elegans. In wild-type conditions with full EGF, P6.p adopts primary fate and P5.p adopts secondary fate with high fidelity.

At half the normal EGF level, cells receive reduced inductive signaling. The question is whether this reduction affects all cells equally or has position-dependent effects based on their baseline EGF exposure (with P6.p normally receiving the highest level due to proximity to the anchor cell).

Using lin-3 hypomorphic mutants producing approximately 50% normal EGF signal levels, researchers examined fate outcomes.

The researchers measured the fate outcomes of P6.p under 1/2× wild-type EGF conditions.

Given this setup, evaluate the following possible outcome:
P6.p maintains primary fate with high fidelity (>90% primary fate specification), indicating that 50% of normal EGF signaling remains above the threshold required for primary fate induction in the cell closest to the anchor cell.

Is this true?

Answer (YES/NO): YES